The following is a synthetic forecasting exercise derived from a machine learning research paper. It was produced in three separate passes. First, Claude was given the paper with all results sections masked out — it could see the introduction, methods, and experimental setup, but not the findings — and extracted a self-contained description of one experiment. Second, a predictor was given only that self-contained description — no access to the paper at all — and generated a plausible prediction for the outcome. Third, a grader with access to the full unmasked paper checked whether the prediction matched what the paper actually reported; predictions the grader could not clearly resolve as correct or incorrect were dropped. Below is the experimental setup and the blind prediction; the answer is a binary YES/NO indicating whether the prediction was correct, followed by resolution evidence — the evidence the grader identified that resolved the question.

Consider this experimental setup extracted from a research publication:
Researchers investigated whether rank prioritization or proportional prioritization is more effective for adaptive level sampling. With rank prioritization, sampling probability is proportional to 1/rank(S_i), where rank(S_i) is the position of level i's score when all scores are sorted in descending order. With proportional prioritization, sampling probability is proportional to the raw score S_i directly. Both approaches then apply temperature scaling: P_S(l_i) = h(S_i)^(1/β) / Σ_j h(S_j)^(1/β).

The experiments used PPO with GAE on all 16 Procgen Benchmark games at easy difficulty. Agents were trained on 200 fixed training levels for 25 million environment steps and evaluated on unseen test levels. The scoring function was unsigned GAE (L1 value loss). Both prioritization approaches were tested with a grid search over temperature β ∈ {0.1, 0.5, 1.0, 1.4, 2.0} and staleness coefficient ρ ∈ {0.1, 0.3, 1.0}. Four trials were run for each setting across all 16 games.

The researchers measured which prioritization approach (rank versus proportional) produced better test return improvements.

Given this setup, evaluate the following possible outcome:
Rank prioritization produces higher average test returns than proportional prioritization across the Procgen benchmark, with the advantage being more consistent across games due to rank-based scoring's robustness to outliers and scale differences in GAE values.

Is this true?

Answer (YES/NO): NO